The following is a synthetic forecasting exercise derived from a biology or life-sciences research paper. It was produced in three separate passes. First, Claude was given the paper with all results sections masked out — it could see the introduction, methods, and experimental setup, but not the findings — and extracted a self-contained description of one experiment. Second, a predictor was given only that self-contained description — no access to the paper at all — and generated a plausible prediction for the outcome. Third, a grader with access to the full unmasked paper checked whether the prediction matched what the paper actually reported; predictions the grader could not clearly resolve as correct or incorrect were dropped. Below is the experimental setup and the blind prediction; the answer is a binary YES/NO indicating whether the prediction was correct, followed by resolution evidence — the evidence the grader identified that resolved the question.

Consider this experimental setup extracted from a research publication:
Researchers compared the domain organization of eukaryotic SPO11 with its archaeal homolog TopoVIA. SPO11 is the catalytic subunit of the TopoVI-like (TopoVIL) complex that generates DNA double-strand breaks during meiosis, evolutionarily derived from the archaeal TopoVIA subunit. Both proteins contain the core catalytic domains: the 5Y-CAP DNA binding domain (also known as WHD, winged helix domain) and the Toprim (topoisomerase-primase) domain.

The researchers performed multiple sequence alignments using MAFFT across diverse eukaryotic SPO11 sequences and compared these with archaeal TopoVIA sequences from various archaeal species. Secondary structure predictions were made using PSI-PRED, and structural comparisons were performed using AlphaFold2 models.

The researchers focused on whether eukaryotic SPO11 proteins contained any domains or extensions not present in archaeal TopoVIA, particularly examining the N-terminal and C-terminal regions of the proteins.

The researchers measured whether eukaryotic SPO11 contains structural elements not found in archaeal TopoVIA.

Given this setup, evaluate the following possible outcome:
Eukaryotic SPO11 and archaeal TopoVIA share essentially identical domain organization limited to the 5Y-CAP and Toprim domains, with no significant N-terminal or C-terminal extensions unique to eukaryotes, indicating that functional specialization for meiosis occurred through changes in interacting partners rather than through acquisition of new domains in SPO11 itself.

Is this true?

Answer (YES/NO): NO